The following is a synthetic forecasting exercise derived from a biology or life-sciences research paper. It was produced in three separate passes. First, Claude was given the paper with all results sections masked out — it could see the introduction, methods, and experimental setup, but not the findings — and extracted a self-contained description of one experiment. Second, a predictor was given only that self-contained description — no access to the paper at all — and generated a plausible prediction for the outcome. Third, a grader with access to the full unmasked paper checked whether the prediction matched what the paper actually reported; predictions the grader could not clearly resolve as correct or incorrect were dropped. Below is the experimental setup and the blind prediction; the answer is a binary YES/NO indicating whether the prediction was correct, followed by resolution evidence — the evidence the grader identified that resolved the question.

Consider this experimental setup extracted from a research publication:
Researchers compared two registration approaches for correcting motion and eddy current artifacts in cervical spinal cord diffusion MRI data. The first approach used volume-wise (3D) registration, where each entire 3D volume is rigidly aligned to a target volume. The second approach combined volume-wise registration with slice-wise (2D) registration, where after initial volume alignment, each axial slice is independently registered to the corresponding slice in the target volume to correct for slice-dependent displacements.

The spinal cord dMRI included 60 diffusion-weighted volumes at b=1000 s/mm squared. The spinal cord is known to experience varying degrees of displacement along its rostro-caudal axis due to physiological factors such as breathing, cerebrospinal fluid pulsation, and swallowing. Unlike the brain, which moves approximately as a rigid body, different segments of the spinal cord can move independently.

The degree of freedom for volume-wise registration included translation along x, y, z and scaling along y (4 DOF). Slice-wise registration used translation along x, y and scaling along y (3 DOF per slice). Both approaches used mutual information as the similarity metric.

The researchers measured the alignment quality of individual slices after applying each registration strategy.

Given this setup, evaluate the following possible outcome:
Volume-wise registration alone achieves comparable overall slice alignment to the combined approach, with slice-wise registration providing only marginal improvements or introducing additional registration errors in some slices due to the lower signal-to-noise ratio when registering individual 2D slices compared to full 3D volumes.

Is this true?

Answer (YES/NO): NO